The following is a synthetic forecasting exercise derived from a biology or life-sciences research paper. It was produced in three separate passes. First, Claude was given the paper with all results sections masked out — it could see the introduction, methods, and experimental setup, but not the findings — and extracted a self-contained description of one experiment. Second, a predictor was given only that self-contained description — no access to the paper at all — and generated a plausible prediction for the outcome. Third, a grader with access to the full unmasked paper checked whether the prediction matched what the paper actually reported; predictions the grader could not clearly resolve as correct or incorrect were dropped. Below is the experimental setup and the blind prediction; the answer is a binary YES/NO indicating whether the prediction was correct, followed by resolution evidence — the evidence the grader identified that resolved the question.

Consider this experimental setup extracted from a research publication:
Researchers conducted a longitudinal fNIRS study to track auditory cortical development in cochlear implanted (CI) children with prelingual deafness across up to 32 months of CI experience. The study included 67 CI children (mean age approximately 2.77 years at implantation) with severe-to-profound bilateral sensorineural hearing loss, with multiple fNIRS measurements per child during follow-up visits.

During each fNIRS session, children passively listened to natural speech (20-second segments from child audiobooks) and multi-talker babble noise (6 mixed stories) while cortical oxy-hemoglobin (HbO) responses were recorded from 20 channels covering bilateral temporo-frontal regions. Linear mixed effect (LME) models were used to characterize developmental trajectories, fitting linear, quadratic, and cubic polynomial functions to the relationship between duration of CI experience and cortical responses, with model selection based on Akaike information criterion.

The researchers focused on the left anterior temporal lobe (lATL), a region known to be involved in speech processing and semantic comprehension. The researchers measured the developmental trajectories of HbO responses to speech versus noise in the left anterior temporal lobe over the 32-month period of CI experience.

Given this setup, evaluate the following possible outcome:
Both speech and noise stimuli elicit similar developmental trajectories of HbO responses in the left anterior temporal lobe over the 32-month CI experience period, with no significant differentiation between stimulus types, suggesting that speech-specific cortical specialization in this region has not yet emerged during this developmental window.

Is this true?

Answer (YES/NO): NO